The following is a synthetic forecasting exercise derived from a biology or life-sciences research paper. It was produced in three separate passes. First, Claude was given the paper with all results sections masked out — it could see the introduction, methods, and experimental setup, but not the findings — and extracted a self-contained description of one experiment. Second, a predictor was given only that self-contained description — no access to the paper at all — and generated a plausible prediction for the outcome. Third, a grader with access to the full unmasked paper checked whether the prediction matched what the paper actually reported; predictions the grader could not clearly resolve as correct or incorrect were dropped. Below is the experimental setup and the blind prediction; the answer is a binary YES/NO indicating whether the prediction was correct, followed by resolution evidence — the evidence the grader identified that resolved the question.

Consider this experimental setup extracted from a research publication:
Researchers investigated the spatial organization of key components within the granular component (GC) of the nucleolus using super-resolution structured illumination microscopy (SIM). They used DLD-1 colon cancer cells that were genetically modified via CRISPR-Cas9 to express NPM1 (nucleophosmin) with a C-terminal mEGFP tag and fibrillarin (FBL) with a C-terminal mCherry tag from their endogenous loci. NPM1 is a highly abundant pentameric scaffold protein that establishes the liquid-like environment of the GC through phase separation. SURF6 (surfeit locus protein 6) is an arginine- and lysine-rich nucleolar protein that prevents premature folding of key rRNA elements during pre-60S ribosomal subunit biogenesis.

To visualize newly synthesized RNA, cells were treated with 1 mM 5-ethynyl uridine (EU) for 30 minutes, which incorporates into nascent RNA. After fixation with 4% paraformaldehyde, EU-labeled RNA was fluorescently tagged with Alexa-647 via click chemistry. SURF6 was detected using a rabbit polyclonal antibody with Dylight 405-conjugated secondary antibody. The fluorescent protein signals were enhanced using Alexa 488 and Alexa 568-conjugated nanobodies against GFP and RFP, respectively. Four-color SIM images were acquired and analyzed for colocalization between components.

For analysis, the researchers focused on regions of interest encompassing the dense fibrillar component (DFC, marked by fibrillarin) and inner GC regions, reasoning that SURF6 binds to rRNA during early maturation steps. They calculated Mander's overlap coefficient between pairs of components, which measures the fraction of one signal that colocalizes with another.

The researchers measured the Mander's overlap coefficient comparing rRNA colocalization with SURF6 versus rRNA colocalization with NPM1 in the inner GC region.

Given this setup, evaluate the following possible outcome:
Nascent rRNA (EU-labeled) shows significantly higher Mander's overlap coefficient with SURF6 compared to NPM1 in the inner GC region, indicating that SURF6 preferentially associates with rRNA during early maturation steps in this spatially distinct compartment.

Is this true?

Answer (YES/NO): YES